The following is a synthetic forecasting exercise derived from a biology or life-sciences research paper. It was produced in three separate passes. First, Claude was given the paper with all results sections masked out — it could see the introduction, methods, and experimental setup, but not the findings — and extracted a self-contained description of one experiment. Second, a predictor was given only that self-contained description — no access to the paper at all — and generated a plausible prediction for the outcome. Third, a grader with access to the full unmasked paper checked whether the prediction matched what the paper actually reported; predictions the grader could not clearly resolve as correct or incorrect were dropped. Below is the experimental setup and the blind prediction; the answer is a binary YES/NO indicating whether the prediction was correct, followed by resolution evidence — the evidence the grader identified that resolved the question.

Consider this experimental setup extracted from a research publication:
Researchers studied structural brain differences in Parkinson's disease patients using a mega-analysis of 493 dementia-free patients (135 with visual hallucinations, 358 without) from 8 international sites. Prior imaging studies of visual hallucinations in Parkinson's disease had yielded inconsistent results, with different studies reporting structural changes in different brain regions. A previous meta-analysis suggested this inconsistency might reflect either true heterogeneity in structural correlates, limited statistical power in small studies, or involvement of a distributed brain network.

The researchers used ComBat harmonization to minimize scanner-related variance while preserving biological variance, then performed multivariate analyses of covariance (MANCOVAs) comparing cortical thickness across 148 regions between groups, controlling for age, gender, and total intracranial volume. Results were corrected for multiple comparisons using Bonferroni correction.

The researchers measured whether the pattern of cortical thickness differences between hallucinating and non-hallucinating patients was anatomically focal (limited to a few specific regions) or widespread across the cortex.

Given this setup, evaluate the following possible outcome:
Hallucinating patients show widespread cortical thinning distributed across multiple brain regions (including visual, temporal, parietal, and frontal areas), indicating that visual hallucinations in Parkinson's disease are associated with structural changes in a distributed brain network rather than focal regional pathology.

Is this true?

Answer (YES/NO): YES